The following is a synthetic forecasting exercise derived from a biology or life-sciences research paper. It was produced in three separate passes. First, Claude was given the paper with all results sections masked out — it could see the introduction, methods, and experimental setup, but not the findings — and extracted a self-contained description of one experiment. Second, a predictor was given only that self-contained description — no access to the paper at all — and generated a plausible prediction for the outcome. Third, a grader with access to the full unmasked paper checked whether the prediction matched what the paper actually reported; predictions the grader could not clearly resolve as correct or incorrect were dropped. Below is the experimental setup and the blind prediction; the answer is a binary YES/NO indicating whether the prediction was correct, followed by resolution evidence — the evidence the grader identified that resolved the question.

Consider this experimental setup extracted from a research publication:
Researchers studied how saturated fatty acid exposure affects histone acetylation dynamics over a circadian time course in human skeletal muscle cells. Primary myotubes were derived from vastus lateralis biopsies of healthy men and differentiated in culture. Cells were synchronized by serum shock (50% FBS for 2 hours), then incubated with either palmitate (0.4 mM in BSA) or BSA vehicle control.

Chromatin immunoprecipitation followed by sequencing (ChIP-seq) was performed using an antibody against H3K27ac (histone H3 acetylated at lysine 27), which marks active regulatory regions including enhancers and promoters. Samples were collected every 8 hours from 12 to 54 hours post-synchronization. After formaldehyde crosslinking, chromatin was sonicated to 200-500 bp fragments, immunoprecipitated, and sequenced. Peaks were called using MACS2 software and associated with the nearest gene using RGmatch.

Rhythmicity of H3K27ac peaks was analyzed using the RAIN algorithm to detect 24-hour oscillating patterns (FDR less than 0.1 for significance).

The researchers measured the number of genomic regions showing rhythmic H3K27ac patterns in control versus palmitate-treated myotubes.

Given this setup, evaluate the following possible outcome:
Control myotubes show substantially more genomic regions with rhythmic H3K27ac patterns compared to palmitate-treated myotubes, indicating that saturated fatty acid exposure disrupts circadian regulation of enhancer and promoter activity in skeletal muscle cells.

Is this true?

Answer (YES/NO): YES